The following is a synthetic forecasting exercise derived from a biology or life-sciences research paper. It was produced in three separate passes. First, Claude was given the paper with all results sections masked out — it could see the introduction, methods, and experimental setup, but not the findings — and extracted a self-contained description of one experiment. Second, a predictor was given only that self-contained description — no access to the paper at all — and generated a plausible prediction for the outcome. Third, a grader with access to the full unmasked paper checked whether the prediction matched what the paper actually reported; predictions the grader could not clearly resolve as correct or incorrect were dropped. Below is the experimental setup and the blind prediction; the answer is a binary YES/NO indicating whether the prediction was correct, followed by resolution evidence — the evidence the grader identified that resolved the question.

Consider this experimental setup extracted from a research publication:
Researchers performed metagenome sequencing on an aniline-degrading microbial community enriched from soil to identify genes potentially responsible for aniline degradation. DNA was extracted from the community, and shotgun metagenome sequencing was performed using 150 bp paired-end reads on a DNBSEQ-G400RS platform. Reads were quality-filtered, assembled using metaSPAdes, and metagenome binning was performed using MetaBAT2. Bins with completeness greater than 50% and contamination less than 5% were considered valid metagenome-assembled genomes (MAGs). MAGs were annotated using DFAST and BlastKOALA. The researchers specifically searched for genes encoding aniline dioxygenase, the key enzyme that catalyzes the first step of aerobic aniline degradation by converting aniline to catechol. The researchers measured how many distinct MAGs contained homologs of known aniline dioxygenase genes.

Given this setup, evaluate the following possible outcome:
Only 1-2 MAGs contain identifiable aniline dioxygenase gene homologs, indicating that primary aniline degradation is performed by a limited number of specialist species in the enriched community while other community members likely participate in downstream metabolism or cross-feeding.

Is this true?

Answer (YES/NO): YES